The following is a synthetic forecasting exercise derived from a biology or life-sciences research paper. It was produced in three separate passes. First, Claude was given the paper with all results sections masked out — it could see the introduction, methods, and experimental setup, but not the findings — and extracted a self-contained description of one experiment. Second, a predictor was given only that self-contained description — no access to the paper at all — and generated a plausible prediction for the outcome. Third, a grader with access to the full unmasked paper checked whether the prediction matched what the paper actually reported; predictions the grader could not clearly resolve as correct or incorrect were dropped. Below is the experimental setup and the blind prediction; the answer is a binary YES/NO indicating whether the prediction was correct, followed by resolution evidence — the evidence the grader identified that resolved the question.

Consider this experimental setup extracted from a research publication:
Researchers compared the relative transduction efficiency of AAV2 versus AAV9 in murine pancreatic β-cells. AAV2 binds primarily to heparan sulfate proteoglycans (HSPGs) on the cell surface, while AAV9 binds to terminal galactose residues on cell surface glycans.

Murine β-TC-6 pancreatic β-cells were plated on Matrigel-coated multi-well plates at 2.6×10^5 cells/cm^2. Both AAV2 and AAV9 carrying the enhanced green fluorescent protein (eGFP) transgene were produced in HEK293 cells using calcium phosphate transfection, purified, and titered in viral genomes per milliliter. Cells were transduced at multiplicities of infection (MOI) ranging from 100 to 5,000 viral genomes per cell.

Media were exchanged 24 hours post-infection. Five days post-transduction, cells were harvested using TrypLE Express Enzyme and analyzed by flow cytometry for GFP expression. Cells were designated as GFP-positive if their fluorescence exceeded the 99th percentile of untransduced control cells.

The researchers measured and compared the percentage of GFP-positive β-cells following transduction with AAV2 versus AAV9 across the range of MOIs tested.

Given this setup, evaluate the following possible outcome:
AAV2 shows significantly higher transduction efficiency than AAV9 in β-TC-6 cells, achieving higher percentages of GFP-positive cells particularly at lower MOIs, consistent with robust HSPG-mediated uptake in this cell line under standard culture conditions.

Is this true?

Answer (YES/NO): YES